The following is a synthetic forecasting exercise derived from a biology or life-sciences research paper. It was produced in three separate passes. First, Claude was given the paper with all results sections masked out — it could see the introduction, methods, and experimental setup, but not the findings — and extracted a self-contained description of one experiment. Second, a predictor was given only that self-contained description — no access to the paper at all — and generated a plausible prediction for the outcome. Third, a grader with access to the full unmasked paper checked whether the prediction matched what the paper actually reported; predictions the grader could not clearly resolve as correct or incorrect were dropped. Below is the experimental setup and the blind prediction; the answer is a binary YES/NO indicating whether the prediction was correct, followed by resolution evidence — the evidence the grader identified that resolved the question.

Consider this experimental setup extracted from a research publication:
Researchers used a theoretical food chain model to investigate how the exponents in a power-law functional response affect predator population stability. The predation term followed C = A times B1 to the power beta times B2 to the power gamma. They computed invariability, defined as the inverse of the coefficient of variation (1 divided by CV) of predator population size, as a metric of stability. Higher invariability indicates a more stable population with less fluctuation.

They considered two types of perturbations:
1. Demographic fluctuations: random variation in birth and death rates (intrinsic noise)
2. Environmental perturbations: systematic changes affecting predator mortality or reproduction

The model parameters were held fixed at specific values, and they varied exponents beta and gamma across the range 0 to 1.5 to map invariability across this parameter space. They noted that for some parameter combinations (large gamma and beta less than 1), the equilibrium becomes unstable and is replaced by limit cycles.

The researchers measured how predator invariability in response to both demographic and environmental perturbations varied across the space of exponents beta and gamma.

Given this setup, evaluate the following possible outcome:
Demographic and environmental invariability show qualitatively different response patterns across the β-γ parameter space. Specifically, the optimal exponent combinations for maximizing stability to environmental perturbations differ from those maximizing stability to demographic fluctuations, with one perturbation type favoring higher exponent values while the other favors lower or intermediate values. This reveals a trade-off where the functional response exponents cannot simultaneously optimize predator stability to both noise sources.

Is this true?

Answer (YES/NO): NO